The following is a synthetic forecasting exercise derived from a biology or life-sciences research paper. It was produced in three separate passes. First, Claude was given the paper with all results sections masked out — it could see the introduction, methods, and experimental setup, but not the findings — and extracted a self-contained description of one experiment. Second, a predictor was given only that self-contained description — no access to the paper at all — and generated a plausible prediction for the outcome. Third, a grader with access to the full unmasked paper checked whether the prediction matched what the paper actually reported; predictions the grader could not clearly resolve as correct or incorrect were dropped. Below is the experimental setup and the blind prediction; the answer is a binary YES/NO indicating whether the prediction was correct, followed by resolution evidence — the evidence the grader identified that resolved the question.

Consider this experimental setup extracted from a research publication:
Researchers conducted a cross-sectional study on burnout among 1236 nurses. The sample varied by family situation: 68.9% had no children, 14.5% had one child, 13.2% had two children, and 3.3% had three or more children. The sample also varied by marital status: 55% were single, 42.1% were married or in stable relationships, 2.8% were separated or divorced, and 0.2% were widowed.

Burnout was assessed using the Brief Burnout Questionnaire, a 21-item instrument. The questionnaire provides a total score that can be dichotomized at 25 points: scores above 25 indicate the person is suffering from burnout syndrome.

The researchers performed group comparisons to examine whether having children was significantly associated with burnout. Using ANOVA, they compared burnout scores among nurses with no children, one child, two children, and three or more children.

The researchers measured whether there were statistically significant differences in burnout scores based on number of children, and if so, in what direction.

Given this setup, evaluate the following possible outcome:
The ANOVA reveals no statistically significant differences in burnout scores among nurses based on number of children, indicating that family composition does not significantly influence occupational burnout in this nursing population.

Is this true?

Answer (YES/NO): YES